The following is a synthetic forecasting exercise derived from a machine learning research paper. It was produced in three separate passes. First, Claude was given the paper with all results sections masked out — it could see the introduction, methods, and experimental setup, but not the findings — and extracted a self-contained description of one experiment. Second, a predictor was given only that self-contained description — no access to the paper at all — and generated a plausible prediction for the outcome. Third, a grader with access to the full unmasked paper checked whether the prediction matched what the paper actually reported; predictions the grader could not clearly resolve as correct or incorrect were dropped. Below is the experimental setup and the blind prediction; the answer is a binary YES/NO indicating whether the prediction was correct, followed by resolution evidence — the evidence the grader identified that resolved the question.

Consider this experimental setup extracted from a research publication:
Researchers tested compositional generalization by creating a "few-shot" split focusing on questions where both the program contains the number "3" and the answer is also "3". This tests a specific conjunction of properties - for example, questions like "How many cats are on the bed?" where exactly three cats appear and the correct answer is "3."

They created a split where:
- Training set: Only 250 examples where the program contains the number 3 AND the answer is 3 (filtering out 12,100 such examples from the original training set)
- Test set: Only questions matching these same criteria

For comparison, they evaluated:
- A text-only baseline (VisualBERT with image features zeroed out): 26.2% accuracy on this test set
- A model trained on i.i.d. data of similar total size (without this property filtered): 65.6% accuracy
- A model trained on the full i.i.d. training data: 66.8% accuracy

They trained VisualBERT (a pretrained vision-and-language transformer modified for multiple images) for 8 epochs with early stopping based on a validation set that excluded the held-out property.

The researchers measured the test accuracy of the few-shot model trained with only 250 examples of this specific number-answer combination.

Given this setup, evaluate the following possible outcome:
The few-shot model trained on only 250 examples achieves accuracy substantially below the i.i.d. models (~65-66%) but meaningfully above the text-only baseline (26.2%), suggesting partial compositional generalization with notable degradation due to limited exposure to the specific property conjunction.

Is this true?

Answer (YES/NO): NO